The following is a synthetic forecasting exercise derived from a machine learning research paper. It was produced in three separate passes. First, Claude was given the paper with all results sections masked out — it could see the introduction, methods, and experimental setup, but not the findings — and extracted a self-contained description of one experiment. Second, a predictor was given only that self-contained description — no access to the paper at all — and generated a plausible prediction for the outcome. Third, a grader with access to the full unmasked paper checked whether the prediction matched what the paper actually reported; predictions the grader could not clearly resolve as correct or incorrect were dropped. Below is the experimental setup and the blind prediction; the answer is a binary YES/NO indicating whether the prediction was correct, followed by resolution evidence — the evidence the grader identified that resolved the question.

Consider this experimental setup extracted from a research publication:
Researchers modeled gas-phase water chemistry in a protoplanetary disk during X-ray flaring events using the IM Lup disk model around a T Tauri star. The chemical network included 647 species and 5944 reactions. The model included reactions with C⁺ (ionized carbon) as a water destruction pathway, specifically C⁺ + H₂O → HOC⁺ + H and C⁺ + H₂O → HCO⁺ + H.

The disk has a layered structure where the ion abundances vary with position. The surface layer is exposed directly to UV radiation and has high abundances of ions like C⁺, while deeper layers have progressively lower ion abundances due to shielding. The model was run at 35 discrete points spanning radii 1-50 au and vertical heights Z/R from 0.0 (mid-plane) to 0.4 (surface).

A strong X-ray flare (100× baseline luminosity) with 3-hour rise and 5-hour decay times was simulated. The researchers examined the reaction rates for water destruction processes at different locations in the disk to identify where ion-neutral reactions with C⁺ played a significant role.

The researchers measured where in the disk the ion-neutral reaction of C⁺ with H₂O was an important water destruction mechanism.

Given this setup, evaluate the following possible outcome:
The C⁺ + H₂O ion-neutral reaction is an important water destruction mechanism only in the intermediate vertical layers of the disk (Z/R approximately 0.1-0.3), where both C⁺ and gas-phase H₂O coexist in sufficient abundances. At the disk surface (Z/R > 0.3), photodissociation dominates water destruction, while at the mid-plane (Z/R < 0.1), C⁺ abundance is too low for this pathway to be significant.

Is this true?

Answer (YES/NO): NO